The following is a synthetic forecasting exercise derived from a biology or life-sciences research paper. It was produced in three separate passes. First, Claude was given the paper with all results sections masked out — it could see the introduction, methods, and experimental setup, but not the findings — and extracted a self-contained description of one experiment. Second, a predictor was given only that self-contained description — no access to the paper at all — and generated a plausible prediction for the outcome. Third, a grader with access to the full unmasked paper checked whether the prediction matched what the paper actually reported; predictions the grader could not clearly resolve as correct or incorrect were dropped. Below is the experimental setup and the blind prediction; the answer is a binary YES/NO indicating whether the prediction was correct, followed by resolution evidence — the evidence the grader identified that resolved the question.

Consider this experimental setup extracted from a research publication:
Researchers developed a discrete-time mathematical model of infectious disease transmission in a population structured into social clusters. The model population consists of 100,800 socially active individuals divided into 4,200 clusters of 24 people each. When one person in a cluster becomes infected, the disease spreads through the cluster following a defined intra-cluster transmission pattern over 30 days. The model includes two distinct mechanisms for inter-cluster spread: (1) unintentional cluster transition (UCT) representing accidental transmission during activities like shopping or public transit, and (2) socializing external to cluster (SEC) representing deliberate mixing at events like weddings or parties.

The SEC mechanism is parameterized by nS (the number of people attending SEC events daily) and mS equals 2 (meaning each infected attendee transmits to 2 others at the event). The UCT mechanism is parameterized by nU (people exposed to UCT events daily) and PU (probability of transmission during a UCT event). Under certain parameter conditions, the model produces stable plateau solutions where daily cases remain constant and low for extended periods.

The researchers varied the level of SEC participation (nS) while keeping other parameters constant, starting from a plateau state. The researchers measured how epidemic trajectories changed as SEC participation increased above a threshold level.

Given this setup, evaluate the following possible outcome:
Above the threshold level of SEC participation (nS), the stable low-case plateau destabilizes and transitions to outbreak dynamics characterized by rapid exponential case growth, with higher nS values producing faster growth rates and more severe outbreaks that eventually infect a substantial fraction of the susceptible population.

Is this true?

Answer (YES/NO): YES